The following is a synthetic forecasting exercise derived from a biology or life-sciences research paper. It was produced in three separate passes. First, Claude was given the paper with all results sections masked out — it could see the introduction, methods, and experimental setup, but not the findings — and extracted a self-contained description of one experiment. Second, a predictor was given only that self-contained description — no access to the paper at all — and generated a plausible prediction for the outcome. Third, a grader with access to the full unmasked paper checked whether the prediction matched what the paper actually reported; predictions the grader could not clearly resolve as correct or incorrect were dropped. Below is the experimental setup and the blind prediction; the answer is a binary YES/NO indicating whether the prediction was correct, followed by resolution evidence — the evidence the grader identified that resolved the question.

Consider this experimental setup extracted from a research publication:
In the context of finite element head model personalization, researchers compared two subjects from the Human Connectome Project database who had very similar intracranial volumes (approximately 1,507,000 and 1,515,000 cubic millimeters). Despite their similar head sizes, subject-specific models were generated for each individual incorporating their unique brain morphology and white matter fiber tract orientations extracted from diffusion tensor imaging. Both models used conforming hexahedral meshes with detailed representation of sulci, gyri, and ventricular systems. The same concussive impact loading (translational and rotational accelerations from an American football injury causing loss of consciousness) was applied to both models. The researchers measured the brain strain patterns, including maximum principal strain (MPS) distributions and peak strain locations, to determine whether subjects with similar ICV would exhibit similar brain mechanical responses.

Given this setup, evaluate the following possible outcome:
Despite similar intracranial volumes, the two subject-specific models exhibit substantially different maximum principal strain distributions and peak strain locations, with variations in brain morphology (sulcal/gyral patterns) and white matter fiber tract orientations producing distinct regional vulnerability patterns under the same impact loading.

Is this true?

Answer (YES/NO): YES